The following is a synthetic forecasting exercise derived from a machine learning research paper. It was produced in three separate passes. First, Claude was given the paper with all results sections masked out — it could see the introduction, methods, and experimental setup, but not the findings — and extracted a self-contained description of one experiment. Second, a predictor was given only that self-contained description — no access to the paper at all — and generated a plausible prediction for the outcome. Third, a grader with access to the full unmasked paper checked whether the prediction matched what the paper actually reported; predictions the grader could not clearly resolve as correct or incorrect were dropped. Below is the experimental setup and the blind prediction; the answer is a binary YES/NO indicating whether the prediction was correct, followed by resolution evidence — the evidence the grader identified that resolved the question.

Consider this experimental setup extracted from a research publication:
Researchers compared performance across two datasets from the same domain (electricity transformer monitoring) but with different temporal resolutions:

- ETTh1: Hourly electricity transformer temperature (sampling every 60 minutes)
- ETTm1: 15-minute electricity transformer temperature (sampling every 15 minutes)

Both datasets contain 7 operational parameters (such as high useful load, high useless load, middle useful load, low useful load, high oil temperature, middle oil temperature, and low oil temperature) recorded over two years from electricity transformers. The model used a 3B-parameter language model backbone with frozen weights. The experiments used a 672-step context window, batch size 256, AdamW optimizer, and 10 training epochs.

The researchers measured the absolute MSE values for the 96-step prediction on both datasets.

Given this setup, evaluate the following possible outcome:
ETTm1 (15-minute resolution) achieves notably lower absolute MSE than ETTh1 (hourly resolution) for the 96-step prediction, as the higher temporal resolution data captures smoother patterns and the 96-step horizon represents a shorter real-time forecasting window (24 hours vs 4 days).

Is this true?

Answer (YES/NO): YES